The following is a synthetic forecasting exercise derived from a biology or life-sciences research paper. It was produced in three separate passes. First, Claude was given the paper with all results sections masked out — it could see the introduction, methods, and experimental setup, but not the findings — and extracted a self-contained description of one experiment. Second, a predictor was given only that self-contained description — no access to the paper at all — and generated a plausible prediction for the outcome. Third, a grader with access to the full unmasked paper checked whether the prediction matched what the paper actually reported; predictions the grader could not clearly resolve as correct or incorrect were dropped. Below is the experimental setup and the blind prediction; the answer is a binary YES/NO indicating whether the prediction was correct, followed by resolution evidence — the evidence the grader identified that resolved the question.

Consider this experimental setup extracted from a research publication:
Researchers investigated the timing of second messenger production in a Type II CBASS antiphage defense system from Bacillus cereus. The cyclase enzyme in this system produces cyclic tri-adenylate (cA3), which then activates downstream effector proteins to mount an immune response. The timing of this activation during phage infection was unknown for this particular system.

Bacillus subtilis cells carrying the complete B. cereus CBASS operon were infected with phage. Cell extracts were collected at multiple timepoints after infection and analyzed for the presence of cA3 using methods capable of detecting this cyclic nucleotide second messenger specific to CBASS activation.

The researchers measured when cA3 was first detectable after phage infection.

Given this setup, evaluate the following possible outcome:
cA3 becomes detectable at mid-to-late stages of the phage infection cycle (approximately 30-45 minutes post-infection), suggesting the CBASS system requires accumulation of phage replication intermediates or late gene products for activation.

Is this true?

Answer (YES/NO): YES